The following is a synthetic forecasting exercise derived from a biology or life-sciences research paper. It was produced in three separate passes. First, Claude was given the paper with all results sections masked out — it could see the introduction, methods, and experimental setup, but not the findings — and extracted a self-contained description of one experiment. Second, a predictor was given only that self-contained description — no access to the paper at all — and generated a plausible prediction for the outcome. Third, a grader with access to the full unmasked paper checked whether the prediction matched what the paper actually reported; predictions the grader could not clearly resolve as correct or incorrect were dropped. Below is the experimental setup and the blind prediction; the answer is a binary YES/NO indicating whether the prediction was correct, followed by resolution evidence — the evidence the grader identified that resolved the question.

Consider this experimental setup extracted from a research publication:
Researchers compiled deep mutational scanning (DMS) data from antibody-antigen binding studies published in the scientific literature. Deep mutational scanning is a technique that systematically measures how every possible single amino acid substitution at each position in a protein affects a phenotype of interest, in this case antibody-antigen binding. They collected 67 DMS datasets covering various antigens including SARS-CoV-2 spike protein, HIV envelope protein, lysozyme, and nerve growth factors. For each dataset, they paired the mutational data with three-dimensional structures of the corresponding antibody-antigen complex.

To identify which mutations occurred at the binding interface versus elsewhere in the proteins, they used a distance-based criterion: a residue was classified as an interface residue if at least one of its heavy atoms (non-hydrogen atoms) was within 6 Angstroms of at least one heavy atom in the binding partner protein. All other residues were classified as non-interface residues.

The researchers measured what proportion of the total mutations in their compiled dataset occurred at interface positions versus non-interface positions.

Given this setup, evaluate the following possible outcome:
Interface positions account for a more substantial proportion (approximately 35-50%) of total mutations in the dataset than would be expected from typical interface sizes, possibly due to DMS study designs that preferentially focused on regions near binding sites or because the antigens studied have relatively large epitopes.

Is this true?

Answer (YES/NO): NO